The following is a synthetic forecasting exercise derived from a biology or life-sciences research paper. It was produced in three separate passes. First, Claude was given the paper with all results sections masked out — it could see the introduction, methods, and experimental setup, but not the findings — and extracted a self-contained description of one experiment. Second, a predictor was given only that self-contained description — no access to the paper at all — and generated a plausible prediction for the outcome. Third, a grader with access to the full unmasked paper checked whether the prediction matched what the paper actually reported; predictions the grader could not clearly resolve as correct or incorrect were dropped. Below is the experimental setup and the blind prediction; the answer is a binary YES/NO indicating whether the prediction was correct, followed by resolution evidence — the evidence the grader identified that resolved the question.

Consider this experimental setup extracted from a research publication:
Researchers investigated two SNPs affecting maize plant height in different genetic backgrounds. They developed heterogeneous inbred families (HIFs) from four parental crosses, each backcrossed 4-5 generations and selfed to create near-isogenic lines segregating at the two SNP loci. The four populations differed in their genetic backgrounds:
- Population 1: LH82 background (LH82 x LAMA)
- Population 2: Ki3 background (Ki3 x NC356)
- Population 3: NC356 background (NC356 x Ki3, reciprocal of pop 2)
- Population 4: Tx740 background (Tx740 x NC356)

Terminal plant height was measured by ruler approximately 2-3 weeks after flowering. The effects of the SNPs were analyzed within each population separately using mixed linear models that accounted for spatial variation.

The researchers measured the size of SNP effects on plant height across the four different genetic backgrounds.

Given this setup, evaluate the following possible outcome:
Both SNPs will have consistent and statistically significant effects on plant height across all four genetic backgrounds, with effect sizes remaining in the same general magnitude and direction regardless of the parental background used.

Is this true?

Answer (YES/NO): NO